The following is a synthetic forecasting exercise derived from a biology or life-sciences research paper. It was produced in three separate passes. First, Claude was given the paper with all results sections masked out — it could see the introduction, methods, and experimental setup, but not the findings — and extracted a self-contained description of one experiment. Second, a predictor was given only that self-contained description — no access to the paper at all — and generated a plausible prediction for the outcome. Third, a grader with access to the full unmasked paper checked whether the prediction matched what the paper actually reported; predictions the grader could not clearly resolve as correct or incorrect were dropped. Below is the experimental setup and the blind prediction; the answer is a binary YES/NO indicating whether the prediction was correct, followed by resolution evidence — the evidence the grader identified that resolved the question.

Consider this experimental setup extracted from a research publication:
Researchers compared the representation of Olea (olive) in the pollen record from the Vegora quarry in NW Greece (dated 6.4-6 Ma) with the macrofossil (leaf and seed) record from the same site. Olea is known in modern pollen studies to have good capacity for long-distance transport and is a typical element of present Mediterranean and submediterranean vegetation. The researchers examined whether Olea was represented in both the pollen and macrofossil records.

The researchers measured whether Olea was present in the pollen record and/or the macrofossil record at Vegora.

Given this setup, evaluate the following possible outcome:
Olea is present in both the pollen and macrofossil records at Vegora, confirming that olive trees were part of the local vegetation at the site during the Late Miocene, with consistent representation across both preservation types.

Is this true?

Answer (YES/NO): NO